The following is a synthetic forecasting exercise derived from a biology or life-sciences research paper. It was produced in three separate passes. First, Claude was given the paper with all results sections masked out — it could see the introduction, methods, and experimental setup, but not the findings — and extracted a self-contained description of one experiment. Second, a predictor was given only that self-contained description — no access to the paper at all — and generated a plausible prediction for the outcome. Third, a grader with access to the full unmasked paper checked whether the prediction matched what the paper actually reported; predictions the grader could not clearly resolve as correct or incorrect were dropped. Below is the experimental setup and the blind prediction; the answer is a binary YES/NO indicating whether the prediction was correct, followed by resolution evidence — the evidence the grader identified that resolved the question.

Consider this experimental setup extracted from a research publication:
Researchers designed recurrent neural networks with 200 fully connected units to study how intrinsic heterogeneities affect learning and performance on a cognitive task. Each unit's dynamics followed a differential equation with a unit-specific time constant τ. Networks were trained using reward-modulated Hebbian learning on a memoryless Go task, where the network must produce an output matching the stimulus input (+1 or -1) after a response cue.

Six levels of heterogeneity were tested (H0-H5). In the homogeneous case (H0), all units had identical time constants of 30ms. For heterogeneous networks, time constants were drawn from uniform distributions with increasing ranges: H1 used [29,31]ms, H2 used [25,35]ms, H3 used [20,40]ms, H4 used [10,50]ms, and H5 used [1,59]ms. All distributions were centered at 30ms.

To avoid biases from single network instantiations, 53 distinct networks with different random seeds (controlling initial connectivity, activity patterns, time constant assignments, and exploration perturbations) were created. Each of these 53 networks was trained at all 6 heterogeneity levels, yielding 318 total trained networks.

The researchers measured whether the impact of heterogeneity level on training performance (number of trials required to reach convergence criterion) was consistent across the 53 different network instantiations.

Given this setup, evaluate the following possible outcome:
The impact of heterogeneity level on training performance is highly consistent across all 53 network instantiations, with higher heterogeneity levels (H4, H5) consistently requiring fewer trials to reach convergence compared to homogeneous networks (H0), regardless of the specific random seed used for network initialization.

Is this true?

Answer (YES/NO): NO